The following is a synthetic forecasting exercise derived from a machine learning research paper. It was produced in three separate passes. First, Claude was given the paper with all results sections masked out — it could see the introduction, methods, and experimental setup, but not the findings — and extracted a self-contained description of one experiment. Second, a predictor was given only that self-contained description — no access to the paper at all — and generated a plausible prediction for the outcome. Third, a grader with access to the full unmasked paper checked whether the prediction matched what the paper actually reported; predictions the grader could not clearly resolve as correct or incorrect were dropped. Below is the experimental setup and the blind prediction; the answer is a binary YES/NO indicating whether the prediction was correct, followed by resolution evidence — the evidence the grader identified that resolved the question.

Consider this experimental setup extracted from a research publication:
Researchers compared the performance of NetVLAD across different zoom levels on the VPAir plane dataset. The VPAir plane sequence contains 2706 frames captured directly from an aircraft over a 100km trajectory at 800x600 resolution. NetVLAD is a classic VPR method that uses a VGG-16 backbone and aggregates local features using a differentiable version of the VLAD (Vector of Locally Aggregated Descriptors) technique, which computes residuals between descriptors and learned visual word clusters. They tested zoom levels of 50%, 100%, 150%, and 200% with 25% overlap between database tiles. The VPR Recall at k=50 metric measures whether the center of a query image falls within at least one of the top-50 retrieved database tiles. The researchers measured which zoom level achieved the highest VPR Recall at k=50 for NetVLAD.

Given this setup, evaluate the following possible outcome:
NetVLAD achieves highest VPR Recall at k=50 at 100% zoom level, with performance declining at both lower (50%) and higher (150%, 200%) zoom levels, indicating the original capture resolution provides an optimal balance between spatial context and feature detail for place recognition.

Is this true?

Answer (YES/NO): NO